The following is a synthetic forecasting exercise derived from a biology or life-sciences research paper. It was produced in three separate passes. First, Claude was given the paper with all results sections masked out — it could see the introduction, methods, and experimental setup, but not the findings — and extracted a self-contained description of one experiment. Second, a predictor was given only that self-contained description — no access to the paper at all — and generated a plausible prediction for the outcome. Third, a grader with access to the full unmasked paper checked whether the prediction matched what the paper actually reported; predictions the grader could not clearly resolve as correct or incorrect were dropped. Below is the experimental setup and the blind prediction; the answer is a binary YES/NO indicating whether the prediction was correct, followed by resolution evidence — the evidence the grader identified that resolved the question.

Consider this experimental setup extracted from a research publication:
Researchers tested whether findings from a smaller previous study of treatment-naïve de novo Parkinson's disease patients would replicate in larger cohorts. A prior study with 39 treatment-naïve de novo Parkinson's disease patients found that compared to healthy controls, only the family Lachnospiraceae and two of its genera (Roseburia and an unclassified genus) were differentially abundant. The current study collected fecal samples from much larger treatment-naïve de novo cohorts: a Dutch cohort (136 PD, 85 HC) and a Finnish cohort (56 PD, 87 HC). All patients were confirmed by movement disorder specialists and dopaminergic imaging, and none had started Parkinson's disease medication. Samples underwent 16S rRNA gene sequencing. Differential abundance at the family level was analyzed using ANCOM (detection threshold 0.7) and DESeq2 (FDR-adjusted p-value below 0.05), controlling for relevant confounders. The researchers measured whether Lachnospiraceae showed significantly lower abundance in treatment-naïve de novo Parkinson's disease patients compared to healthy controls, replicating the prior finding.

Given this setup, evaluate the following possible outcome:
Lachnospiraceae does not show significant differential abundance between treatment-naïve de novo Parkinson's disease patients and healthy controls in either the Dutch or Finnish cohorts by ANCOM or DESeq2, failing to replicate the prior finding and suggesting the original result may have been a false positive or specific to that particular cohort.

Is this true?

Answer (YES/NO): YES